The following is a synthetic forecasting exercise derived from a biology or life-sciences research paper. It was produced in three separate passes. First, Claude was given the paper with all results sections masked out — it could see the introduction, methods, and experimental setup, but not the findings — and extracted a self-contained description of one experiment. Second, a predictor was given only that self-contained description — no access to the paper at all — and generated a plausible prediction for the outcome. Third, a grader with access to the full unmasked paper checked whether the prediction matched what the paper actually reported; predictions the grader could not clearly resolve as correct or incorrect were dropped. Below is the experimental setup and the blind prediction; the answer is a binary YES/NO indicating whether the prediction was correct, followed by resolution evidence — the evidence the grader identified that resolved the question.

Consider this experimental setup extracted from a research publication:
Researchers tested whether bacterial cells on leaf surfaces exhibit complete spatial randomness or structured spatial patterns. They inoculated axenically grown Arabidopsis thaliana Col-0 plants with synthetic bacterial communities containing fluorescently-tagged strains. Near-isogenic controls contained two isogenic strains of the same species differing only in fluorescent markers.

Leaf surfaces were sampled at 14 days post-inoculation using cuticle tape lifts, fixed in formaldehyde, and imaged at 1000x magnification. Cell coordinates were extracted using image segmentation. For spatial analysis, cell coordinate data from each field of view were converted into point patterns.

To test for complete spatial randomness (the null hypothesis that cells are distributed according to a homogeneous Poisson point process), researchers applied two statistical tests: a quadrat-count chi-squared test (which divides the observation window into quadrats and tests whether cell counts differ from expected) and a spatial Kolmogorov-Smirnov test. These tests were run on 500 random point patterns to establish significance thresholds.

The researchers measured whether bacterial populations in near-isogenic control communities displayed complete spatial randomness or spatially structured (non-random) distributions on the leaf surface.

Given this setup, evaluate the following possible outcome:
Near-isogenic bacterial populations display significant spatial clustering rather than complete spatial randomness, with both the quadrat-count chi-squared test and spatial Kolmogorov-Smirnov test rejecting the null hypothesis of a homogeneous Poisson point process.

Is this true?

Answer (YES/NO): YES